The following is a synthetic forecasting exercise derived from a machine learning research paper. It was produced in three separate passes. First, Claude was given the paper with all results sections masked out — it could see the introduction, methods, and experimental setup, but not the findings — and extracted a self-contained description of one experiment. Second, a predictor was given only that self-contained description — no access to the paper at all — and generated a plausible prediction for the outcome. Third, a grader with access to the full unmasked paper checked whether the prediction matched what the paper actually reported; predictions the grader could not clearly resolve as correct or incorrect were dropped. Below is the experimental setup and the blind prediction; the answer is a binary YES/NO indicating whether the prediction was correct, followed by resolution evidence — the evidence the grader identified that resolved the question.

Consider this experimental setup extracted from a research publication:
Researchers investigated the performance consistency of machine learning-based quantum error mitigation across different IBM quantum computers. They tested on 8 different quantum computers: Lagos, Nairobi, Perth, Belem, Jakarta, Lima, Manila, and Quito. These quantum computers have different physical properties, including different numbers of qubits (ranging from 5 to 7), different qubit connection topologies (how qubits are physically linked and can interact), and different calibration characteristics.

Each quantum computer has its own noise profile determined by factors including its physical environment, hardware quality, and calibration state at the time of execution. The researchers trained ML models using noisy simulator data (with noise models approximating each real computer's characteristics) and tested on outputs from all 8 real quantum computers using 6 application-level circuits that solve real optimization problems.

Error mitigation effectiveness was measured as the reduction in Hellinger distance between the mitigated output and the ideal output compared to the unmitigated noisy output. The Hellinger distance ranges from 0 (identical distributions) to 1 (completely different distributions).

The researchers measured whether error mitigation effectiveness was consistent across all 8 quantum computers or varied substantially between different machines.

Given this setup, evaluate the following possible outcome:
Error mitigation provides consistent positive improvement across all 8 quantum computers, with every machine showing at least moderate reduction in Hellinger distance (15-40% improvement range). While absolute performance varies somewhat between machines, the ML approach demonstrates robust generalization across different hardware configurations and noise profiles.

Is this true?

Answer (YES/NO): NO